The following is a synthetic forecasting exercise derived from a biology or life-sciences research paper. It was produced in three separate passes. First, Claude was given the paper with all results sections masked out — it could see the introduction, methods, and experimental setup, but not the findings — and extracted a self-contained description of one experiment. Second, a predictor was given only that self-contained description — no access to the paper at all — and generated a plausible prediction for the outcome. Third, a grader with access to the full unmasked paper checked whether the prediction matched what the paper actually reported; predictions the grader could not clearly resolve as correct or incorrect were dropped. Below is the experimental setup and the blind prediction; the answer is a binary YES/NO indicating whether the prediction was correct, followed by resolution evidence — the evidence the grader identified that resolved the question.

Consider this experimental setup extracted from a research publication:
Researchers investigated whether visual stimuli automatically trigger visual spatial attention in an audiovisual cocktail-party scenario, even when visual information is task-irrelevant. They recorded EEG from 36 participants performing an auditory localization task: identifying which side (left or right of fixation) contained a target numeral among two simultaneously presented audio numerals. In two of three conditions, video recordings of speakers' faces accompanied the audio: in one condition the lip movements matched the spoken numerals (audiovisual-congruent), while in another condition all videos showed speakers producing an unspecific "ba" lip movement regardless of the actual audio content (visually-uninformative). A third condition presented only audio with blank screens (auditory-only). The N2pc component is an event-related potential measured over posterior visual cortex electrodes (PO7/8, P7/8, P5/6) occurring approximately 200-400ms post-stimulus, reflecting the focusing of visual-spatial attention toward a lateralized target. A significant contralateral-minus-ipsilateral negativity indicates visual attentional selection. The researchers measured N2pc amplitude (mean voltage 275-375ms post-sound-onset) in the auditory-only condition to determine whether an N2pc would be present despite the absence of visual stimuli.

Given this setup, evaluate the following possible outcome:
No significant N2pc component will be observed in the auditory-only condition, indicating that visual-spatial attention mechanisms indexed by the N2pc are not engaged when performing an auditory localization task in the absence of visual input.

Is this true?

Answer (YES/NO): YES